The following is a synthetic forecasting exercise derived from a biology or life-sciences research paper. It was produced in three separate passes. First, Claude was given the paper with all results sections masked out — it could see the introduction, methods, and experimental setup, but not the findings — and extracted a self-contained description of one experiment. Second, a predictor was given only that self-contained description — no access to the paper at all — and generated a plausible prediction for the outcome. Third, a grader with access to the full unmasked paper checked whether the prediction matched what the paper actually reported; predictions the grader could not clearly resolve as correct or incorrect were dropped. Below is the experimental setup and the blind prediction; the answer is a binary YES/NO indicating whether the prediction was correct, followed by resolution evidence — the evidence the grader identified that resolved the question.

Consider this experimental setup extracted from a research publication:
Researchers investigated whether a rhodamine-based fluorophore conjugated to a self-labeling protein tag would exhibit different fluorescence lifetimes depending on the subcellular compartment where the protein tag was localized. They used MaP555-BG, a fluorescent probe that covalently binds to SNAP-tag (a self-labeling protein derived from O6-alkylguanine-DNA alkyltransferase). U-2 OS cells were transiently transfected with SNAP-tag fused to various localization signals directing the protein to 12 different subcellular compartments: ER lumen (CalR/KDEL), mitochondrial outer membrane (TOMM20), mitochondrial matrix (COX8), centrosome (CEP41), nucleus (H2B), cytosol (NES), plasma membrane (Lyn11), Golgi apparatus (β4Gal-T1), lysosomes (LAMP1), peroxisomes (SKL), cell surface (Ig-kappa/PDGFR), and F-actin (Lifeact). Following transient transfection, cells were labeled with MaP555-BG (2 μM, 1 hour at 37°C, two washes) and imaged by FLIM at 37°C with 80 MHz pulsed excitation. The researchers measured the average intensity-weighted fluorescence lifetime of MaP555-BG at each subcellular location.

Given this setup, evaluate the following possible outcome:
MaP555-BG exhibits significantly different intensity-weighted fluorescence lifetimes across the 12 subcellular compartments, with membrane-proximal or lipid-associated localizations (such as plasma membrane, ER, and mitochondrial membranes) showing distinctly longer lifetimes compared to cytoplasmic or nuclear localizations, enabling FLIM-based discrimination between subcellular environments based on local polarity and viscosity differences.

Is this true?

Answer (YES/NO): NO